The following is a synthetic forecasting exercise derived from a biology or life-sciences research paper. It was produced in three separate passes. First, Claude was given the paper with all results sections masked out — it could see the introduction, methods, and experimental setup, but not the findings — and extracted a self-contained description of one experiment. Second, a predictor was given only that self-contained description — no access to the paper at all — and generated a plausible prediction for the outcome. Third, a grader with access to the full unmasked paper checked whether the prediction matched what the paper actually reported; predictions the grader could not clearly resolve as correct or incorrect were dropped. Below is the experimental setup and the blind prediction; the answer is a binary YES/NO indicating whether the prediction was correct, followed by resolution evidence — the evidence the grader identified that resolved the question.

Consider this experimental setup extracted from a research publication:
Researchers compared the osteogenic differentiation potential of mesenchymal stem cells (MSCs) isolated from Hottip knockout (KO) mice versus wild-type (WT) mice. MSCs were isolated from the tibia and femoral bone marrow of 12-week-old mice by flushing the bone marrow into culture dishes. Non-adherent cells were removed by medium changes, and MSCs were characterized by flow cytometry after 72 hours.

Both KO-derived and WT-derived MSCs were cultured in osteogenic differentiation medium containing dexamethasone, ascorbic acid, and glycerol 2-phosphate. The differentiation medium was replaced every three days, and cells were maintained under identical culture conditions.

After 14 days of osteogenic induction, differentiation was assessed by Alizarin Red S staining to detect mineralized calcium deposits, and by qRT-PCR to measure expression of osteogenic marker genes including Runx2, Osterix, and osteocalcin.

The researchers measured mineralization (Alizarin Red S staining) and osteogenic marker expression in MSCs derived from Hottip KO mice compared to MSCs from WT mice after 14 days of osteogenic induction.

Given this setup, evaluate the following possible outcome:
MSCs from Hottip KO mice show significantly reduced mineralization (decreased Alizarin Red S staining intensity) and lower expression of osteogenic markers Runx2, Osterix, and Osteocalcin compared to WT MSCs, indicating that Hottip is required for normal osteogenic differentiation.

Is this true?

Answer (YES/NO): YES